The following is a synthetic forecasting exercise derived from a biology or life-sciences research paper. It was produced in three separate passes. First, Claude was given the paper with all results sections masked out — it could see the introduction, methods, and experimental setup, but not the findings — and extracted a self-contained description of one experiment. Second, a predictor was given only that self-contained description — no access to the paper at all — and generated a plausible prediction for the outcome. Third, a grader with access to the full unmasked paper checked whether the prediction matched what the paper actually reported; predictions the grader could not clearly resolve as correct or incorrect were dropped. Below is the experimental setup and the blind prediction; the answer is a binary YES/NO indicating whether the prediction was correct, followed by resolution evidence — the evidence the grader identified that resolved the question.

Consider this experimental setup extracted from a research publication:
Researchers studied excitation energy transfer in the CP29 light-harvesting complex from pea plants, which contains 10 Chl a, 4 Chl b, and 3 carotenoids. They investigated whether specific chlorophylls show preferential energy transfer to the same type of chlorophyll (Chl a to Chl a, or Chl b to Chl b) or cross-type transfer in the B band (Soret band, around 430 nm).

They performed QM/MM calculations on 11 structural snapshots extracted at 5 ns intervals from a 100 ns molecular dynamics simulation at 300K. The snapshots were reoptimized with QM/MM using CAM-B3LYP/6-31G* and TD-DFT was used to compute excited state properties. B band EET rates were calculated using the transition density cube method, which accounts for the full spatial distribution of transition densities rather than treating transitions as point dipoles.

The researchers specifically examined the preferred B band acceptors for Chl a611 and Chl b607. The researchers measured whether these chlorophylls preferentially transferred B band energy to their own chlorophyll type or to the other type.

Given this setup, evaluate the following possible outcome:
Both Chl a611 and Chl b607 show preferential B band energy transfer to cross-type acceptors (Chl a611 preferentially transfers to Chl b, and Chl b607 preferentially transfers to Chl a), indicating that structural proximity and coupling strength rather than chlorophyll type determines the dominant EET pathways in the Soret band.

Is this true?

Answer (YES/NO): NO